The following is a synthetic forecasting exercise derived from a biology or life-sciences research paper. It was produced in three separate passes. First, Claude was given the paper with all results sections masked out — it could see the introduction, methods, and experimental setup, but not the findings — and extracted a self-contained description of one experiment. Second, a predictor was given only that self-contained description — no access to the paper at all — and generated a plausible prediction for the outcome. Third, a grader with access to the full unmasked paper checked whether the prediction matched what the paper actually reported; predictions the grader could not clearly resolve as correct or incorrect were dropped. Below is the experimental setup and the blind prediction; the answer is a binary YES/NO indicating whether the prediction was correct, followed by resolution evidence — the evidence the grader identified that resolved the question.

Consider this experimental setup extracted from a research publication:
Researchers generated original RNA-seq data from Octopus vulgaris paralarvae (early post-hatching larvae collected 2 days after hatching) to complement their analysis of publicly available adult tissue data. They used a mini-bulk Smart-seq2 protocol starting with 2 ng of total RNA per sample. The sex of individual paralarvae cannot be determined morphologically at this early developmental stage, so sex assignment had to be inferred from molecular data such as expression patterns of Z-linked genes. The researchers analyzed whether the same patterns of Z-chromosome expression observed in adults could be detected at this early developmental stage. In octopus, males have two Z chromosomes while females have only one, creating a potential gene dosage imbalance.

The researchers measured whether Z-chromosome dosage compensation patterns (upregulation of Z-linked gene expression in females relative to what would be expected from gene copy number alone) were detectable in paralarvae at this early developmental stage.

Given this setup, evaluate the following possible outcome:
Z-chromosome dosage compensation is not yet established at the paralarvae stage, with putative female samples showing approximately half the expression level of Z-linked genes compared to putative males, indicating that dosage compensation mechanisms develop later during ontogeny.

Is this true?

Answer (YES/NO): NO